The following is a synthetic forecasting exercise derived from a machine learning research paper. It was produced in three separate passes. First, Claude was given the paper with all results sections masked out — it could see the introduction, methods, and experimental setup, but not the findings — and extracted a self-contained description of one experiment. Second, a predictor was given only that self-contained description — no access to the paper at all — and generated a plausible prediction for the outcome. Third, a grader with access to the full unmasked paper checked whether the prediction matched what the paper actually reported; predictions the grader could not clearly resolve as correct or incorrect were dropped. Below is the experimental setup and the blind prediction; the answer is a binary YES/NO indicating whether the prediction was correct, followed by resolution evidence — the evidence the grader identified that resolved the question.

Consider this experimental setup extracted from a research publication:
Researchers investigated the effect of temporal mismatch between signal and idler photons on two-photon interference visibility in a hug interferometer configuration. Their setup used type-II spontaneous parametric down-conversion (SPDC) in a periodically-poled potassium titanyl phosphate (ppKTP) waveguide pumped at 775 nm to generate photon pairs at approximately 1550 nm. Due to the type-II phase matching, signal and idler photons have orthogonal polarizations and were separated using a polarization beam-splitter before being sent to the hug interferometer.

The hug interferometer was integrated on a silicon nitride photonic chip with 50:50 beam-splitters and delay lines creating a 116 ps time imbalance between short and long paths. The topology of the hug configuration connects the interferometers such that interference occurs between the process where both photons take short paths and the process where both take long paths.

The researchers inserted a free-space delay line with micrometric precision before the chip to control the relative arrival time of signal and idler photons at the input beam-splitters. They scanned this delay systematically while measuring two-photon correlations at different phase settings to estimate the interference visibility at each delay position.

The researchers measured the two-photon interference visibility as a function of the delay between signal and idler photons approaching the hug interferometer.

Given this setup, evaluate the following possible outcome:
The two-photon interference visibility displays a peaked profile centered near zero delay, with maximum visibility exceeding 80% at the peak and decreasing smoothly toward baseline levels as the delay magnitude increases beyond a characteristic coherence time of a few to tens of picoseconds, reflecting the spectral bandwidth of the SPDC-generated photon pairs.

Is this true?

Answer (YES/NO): NO